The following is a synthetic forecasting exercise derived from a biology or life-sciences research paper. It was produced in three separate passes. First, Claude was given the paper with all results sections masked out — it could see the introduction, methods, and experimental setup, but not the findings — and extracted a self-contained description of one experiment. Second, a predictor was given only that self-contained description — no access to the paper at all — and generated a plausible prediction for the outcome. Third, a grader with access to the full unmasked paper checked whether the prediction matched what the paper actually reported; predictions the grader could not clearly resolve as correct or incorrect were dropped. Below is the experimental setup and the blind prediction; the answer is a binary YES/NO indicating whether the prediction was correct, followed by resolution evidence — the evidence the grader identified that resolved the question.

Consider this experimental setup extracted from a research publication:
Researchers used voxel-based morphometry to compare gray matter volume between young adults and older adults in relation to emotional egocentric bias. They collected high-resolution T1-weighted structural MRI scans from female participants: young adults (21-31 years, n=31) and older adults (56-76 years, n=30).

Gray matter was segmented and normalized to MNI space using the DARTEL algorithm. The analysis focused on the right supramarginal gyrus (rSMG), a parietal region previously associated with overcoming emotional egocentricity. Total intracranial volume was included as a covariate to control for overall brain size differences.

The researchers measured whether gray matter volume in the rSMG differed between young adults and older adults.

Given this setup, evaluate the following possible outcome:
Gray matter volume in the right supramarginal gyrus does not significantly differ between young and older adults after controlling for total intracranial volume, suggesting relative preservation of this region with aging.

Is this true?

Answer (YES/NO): NO